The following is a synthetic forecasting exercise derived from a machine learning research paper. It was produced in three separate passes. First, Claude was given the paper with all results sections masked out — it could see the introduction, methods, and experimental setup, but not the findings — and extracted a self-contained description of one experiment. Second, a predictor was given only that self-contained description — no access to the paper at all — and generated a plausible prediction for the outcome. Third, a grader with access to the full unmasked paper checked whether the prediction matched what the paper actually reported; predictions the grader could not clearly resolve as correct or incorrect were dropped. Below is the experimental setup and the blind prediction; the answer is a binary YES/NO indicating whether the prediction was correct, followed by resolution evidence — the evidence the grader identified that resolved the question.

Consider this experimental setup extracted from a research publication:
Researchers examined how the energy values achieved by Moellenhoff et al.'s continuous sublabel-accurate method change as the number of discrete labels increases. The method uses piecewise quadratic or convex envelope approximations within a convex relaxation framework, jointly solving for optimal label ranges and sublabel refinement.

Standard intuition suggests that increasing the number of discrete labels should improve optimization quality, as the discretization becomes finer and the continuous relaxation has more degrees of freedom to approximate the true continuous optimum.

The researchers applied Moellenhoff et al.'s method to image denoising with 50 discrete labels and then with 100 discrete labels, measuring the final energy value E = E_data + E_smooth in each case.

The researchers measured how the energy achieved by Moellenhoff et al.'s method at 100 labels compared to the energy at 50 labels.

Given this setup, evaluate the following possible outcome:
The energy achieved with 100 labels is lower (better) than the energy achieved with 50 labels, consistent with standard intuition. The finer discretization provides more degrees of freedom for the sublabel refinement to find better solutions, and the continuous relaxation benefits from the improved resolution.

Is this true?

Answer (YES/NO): NO